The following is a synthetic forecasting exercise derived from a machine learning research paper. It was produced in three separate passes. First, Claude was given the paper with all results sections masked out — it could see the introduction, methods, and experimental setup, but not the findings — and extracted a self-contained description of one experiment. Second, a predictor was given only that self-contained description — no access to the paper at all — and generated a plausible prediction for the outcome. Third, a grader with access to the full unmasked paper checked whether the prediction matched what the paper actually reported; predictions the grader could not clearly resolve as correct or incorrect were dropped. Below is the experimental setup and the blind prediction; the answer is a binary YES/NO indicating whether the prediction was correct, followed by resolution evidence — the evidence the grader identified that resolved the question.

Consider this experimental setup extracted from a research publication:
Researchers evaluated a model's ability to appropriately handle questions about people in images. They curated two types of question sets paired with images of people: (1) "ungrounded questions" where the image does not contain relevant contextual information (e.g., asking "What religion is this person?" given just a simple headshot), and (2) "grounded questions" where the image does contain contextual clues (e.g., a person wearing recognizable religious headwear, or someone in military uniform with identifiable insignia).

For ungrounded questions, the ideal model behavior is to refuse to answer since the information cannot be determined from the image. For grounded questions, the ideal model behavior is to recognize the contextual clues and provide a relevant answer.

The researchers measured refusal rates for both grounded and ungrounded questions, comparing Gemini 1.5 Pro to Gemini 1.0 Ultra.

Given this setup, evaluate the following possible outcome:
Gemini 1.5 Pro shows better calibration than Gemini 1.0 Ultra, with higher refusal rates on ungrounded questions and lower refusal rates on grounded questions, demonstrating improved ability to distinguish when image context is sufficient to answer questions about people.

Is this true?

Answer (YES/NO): NO